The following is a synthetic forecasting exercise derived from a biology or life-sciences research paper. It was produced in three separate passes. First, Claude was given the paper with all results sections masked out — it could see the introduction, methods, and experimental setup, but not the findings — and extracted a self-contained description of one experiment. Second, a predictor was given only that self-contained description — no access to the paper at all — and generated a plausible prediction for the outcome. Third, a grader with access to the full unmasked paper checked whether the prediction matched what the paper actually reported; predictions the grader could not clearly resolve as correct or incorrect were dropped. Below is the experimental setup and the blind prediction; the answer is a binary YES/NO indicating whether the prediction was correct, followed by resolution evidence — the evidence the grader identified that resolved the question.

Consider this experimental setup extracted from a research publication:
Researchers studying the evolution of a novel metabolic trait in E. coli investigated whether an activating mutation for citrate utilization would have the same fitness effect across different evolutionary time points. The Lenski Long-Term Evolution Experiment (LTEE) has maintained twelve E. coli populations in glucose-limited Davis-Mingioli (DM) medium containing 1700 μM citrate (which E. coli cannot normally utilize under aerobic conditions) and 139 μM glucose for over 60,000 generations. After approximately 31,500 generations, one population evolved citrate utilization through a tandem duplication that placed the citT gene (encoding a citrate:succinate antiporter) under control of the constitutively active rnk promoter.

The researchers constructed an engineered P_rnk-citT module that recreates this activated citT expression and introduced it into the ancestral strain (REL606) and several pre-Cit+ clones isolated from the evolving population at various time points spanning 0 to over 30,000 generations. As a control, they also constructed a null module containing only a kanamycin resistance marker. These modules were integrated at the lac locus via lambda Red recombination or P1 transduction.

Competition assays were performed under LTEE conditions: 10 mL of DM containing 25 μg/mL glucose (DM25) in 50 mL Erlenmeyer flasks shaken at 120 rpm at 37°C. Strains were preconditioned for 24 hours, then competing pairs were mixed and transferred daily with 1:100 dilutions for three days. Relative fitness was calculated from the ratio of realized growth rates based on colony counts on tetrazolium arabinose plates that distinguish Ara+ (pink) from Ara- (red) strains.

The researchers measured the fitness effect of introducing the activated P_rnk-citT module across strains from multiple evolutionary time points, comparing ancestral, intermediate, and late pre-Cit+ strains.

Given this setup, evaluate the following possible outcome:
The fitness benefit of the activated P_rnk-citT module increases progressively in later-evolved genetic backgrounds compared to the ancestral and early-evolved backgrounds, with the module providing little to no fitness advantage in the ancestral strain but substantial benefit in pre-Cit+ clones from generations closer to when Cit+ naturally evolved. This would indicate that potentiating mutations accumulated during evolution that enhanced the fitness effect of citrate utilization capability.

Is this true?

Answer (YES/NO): NO